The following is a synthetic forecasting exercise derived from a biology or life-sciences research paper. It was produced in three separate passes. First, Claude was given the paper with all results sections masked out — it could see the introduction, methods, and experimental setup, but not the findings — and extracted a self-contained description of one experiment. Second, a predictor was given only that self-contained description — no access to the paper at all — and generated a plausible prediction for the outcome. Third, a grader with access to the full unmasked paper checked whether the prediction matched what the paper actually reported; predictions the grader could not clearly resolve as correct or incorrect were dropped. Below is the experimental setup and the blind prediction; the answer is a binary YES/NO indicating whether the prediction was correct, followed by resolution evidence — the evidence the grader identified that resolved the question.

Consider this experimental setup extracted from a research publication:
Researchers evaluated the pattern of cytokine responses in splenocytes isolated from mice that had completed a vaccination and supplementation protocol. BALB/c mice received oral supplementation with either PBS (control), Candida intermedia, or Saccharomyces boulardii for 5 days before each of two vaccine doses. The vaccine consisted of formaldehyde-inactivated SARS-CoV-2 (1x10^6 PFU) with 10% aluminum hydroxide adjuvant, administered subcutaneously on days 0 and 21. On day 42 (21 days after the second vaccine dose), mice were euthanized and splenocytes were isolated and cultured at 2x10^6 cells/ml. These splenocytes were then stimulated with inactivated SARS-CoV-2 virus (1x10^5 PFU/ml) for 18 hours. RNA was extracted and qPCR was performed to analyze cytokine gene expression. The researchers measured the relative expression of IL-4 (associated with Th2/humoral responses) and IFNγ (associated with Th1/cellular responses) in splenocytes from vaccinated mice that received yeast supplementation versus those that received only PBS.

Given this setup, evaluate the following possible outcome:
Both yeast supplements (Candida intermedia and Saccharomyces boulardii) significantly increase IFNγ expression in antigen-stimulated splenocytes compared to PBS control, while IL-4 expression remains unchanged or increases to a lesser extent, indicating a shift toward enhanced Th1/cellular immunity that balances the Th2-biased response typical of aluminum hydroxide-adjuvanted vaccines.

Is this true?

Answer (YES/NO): NO